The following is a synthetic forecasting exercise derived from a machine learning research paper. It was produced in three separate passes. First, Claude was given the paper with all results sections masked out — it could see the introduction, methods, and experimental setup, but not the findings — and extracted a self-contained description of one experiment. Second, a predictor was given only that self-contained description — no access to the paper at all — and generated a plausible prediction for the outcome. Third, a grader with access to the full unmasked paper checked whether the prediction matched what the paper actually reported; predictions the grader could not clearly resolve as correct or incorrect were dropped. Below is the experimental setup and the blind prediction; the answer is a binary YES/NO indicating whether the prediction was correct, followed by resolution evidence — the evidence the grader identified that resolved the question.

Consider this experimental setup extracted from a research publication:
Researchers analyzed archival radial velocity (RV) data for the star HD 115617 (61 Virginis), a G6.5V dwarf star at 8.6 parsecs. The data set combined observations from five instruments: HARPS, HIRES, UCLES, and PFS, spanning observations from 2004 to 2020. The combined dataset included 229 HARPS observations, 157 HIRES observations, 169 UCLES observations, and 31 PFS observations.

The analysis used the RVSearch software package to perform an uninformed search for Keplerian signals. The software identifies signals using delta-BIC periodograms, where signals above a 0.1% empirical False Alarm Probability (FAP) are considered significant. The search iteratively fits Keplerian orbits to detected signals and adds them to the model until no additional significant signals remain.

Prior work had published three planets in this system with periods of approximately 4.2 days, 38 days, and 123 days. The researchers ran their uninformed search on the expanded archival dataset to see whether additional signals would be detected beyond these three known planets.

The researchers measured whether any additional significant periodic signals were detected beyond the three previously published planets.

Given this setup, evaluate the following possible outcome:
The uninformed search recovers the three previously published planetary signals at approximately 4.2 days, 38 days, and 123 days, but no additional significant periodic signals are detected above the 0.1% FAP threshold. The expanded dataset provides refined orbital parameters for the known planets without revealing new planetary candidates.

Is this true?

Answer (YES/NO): NO